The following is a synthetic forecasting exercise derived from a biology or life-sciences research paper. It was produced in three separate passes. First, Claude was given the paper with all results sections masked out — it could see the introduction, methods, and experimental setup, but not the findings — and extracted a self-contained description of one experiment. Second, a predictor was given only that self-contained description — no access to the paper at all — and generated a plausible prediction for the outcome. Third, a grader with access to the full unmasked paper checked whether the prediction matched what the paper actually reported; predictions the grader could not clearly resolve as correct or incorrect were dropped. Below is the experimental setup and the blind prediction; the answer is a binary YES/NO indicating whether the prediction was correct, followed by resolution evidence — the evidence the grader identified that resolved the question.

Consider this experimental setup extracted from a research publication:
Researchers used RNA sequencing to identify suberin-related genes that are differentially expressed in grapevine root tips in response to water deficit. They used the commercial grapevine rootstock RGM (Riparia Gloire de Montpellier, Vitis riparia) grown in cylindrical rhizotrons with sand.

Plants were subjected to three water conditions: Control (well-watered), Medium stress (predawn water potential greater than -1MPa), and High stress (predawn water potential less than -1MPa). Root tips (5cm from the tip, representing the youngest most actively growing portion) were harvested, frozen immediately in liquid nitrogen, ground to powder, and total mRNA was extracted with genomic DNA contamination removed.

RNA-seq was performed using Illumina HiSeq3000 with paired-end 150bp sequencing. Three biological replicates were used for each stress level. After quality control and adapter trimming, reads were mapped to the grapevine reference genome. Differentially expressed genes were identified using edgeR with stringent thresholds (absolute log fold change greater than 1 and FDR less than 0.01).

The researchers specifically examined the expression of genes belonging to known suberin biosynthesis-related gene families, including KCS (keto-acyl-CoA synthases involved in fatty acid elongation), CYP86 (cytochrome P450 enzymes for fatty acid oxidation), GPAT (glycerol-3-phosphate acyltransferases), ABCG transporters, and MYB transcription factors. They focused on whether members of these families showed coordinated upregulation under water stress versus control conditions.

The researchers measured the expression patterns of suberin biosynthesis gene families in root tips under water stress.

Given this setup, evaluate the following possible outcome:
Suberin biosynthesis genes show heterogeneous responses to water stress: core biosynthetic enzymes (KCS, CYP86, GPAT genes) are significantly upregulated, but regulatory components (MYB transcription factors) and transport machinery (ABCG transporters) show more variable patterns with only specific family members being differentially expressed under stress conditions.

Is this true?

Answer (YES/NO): NO